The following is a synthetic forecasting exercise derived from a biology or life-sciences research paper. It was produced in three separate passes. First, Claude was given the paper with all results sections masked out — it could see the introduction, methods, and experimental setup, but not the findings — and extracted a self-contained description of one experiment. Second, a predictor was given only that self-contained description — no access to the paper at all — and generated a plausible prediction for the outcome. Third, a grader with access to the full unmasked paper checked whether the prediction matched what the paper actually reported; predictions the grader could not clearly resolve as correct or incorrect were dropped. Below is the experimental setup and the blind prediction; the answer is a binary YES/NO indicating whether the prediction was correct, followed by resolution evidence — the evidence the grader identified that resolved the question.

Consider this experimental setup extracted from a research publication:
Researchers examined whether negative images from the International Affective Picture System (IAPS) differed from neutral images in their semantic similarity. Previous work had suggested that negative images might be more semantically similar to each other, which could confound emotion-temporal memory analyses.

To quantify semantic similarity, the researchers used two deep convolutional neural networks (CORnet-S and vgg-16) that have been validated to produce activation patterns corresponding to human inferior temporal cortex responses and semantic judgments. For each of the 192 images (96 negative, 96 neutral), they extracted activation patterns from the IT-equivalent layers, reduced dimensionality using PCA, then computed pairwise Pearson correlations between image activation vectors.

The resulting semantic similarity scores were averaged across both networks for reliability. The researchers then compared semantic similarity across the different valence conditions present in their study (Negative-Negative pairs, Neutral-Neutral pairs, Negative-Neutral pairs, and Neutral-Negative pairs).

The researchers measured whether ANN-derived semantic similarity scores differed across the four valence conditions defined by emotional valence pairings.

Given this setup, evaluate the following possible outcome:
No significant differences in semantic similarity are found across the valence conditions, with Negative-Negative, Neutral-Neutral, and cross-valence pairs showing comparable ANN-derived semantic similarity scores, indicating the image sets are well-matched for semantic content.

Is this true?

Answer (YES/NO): NO